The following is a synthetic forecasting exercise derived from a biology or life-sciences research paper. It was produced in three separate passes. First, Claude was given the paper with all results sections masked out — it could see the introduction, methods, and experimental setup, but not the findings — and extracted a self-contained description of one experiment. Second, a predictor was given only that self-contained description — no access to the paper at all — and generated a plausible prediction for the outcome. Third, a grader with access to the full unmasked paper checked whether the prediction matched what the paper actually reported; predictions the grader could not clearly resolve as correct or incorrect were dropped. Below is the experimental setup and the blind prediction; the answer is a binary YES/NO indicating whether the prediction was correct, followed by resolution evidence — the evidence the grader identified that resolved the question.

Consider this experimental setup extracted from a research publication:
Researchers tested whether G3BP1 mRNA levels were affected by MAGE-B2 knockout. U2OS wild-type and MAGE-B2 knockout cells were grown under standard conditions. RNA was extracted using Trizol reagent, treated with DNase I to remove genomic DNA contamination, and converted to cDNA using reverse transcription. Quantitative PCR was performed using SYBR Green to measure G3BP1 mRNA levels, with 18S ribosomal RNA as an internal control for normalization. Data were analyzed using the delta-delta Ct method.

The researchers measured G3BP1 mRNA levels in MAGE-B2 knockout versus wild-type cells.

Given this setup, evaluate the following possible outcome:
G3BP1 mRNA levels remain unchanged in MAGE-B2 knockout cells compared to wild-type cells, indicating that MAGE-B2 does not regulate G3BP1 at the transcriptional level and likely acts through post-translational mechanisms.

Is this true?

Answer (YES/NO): NO